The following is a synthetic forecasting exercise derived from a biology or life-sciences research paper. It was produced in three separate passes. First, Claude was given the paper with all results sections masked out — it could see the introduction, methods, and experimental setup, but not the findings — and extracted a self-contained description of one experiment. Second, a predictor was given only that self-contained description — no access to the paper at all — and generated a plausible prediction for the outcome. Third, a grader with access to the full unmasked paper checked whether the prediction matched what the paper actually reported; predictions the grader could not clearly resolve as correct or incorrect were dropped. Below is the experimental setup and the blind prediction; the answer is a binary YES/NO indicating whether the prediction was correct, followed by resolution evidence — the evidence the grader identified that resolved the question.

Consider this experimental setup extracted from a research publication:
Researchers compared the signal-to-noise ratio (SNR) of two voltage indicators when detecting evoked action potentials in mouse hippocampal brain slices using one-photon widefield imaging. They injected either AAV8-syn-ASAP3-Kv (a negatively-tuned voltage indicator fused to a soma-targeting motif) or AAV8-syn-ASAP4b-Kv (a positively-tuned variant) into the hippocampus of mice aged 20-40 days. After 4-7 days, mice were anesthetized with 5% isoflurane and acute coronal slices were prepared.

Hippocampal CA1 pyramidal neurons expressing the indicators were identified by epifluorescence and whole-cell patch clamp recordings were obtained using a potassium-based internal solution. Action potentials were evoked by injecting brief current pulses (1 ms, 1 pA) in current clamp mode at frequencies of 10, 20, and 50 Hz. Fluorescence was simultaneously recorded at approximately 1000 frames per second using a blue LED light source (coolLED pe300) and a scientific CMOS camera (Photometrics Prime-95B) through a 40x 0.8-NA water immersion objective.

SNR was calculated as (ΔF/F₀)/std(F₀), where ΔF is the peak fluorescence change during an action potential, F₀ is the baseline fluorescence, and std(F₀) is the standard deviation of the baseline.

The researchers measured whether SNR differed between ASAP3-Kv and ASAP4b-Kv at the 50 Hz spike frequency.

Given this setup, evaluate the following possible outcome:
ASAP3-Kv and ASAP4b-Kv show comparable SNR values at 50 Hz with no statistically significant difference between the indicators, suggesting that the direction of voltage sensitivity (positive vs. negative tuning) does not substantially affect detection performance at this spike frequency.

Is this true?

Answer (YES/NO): NO